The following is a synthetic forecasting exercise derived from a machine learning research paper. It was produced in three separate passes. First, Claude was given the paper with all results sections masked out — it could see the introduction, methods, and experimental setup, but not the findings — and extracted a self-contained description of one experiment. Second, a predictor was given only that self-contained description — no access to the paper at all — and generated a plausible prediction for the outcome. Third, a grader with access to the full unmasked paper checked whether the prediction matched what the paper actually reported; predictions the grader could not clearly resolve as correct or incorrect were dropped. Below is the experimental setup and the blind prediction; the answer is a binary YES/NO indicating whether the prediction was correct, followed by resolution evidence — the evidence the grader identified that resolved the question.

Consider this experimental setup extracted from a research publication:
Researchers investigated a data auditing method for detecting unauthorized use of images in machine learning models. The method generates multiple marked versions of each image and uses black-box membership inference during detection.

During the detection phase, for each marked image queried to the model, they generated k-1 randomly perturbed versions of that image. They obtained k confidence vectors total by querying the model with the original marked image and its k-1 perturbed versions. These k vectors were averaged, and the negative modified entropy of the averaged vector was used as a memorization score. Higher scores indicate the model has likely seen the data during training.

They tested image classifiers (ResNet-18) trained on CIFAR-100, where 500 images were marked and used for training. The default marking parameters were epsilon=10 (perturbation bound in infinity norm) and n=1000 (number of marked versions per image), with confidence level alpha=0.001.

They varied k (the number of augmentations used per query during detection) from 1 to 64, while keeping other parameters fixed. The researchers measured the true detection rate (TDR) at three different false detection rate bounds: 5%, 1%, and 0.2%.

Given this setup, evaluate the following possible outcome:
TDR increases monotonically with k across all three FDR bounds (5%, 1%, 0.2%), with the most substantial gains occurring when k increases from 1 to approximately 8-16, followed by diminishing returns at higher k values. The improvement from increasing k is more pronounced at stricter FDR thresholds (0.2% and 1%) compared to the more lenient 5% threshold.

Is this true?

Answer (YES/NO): NO